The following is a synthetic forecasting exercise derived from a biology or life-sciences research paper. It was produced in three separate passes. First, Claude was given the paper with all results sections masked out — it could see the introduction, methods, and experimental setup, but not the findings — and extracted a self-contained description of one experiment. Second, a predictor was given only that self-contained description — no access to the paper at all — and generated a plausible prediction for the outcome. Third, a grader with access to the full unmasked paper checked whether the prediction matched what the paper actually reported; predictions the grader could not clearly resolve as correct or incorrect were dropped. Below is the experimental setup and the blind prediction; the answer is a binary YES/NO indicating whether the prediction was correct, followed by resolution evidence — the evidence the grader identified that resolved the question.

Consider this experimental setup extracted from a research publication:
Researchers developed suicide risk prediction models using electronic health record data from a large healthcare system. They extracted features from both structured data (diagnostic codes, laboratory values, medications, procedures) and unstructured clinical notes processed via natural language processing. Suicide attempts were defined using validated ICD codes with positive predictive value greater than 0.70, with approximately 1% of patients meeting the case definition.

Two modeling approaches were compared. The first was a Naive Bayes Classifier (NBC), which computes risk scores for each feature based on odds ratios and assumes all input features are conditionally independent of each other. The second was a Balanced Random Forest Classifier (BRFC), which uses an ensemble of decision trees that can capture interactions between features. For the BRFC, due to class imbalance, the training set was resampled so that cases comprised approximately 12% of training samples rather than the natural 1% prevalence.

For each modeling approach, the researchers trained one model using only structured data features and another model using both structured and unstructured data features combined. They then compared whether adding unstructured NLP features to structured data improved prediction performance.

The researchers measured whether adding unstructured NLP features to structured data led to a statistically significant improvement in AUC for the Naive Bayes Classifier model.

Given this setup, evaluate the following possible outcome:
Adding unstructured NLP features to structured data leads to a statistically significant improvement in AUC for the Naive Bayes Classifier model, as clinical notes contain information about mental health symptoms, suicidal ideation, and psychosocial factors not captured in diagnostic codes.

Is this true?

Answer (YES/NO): NO